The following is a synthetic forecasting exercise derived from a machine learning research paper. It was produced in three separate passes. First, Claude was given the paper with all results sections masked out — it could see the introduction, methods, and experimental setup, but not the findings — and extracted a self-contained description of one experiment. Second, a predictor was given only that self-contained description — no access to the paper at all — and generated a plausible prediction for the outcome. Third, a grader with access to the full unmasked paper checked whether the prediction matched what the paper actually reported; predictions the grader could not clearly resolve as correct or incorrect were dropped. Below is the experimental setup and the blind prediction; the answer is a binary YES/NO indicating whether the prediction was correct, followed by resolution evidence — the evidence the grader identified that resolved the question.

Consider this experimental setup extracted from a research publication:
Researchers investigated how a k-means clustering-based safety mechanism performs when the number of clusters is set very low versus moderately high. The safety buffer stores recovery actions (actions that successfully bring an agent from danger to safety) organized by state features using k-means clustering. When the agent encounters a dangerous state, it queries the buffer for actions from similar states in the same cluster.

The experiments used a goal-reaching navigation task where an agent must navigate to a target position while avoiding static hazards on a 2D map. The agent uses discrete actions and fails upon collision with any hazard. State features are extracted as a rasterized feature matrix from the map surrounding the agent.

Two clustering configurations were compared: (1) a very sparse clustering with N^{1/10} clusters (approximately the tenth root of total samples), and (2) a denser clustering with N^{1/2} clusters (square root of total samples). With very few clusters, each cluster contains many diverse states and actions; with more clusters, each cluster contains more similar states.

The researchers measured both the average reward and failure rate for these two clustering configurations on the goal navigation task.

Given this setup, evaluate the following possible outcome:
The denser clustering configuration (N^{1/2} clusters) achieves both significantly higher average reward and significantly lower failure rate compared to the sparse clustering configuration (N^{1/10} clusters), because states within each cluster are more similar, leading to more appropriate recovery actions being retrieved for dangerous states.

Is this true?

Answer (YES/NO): YES